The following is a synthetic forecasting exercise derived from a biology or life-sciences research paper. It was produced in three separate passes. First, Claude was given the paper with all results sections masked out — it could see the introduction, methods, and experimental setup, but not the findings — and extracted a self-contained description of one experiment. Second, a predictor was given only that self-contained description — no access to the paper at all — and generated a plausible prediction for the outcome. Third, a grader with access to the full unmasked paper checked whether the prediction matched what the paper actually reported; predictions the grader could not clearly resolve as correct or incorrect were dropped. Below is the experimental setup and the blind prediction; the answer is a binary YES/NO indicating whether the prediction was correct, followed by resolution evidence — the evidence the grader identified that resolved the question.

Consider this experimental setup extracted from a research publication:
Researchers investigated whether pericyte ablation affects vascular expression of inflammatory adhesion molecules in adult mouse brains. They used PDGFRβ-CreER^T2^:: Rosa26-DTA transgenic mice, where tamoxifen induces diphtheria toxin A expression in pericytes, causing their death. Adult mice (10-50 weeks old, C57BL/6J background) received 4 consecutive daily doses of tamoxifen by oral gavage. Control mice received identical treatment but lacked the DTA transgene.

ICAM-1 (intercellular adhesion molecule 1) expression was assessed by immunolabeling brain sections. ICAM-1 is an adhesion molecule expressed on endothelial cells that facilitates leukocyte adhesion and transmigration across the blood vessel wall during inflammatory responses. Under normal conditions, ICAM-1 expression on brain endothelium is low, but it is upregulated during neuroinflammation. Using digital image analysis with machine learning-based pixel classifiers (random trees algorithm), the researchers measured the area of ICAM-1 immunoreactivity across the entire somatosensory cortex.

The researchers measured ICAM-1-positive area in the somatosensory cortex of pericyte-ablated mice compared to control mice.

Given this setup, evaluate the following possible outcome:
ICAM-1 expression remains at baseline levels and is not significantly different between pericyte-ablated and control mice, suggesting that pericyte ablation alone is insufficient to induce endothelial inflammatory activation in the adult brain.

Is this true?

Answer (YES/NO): NO